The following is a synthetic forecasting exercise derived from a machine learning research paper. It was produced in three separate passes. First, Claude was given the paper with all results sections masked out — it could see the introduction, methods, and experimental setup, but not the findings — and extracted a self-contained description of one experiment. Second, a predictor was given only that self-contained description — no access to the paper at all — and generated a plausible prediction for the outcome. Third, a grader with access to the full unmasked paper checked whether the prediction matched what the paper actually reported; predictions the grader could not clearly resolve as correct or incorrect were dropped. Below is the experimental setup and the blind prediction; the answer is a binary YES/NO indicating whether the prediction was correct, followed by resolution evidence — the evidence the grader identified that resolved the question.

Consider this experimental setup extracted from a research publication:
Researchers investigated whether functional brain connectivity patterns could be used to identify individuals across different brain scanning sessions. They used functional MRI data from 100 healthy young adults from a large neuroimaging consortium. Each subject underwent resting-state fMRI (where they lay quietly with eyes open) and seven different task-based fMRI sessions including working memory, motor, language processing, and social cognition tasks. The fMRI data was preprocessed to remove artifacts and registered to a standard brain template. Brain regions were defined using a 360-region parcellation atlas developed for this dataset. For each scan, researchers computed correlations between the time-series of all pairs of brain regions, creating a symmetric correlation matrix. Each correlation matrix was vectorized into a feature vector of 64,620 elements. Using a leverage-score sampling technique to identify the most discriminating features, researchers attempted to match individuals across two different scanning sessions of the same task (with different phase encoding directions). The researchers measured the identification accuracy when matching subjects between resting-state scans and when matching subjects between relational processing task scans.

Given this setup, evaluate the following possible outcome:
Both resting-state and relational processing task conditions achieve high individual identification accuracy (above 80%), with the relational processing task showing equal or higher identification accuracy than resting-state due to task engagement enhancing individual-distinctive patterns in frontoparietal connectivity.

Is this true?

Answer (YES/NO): NO